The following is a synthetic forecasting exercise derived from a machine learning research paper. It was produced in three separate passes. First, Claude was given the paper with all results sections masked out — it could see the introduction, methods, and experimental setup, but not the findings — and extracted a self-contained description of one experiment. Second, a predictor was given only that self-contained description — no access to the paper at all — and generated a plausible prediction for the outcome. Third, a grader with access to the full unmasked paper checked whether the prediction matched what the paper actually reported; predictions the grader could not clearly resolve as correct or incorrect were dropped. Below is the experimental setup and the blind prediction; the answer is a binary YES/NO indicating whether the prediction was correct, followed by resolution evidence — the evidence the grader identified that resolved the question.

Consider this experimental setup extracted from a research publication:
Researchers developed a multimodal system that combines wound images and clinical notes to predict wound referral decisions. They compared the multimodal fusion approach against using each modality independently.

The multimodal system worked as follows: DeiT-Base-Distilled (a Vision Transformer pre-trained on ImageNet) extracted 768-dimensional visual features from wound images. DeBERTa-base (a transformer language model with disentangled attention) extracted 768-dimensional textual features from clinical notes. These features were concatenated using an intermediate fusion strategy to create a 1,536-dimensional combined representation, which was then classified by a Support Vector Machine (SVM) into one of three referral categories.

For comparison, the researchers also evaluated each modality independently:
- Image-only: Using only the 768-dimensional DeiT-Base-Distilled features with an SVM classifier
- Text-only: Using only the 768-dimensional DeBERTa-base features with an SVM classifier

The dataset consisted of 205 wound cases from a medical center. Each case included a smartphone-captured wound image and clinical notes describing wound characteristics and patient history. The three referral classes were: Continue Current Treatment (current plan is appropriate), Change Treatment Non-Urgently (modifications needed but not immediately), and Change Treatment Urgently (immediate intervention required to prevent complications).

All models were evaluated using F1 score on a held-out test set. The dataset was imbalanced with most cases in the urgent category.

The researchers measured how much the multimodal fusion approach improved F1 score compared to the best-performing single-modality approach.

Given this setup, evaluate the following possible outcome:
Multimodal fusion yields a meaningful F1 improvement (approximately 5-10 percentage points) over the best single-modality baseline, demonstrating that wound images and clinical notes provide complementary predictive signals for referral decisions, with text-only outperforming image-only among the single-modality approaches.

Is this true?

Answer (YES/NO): NO